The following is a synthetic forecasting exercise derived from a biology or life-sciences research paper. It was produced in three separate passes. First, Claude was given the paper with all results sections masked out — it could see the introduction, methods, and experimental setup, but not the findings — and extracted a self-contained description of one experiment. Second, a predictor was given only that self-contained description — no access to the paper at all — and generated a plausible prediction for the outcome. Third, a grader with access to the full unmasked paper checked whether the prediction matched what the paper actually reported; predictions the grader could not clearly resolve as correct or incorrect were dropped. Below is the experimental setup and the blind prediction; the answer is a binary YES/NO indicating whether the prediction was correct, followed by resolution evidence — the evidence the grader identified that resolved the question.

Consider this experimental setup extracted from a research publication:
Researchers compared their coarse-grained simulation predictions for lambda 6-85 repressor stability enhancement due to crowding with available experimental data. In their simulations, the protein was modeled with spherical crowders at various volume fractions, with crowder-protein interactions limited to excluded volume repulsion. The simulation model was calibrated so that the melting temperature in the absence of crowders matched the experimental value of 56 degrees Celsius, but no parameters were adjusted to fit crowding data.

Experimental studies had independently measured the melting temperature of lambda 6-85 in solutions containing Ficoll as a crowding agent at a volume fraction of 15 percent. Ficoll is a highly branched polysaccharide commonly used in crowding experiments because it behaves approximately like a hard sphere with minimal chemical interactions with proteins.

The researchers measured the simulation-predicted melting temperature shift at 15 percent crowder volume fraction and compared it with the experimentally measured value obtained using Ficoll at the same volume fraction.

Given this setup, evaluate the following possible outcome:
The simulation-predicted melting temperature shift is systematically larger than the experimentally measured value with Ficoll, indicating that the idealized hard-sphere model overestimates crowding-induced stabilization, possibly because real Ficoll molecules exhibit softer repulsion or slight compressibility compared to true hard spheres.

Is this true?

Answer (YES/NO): NO